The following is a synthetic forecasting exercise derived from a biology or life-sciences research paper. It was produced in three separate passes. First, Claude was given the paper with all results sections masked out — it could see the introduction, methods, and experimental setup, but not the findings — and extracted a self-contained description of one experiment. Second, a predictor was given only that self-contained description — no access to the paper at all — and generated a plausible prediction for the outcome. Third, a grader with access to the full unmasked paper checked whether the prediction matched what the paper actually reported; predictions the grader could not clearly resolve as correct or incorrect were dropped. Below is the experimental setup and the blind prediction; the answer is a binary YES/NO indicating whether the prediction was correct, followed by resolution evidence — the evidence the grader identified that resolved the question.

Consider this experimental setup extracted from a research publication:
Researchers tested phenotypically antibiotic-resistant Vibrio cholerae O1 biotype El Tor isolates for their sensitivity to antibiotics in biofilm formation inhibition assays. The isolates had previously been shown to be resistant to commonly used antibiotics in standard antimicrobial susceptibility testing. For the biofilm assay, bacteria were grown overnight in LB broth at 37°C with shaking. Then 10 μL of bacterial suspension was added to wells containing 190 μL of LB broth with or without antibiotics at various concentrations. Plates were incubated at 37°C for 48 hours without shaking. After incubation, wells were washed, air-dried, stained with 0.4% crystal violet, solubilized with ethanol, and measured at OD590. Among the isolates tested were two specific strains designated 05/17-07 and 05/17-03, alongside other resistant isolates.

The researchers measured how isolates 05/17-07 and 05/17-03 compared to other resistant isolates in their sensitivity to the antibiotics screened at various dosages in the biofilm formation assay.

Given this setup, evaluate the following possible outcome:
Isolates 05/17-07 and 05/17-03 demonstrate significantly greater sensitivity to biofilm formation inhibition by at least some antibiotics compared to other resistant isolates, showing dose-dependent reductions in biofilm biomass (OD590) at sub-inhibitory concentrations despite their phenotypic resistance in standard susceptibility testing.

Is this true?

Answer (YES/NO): YES